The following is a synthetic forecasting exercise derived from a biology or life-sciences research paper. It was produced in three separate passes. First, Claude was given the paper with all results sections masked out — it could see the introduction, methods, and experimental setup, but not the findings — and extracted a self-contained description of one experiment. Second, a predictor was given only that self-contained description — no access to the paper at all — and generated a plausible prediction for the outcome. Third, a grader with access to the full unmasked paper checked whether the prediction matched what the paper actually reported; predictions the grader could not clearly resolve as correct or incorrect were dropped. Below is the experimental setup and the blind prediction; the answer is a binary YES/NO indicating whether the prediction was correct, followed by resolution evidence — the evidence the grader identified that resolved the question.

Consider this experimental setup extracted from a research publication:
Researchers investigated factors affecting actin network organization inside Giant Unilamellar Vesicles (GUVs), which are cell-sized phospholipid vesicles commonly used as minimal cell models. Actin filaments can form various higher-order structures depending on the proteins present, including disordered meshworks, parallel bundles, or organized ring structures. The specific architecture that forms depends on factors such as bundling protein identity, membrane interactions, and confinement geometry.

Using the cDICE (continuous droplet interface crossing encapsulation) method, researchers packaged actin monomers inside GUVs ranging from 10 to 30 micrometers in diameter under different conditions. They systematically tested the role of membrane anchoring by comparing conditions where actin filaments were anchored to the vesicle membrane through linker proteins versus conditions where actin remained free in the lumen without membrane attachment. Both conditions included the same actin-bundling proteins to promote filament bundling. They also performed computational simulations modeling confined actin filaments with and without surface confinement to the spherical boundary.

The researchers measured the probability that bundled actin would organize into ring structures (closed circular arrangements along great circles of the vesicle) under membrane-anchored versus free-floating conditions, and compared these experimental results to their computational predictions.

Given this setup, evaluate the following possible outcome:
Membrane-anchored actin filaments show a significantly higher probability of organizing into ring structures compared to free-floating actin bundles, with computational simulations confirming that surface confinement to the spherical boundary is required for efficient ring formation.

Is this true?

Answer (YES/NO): NO